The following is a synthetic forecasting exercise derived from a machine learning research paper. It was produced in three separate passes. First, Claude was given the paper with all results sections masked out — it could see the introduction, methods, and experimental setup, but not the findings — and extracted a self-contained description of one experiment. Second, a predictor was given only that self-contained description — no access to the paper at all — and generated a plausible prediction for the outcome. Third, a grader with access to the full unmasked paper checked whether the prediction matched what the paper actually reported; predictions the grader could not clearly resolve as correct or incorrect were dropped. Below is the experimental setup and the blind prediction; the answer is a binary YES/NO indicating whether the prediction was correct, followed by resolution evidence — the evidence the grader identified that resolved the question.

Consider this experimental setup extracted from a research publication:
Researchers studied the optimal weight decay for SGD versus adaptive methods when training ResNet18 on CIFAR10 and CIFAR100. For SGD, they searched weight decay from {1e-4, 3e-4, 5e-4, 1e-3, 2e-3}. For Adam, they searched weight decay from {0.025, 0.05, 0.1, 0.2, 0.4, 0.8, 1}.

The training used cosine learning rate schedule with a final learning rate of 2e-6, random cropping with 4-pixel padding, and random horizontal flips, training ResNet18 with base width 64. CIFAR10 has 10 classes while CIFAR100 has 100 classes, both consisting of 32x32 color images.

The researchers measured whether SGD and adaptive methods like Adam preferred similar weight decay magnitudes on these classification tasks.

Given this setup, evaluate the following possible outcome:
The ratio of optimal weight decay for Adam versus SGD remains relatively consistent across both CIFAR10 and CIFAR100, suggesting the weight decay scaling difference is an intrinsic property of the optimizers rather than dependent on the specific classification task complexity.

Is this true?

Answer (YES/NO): NO